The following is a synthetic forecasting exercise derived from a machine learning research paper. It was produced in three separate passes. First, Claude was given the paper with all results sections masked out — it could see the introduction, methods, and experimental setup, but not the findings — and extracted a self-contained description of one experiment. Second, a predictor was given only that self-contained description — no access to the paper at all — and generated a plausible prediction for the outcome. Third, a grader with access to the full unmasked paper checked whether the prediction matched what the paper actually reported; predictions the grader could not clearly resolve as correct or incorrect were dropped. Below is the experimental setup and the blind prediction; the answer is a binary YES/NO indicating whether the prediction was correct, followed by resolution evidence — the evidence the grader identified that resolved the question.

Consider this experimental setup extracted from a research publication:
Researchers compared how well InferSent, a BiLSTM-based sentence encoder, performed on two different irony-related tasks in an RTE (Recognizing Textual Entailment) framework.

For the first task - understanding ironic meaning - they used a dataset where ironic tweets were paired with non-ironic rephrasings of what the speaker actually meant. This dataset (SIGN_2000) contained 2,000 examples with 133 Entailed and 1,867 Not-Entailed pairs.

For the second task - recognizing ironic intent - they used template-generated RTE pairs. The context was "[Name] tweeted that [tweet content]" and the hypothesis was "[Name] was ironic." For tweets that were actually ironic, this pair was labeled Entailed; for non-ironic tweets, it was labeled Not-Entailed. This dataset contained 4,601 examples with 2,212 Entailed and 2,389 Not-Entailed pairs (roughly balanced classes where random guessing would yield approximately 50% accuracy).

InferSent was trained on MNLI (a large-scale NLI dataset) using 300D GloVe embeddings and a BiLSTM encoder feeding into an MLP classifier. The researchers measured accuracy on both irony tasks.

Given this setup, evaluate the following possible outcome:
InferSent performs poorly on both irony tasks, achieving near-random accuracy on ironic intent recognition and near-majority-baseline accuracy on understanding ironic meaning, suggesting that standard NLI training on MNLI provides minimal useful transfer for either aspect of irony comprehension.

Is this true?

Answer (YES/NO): NO